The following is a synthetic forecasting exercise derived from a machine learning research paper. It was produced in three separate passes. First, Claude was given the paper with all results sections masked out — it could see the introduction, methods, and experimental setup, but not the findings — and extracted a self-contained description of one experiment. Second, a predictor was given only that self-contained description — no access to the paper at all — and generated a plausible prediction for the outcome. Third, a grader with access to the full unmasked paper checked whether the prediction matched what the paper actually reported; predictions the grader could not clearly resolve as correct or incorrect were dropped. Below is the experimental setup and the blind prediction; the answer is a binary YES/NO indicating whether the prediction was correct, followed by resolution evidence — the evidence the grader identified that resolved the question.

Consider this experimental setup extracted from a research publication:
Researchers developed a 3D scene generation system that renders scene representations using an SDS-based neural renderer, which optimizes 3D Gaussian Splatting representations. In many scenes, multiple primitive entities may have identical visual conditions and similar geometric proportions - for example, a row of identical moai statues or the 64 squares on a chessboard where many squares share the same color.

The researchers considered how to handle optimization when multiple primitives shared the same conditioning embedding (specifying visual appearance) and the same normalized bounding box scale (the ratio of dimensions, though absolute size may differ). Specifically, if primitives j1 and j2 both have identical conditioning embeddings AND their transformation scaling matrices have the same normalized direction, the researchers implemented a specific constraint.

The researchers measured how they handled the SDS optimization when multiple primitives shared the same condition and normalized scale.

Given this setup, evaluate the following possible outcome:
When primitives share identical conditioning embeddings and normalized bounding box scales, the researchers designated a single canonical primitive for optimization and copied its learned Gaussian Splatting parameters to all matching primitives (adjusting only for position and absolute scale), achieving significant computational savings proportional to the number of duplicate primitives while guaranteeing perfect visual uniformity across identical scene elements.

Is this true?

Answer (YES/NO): NO